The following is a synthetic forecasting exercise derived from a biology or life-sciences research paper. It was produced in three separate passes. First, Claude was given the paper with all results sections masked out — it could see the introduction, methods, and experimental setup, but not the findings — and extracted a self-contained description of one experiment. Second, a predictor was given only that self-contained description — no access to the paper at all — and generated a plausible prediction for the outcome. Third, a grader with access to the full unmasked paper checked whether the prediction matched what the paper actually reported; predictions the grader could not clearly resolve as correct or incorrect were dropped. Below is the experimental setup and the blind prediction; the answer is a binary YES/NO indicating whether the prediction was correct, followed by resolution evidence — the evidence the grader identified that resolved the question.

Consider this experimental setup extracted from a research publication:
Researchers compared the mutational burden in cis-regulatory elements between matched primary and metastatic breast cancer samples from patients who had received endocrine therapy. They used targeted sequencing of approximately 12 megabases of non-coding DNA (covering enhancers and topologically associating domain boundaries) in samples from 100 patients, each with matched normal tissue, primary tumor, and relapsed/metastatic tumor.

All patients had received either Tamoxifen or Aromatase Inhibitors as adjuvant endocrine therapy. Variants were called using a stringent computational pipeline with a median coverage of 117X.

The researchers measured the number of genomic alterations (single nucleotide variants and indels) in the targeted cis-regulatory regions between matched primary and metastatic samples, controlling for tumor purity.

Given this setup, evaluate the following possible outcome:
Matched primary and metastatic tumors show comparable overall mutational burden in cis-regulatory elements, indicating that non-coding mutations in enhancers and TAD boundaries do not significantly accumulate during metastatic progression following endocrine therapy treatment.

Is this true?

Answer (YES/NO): NO